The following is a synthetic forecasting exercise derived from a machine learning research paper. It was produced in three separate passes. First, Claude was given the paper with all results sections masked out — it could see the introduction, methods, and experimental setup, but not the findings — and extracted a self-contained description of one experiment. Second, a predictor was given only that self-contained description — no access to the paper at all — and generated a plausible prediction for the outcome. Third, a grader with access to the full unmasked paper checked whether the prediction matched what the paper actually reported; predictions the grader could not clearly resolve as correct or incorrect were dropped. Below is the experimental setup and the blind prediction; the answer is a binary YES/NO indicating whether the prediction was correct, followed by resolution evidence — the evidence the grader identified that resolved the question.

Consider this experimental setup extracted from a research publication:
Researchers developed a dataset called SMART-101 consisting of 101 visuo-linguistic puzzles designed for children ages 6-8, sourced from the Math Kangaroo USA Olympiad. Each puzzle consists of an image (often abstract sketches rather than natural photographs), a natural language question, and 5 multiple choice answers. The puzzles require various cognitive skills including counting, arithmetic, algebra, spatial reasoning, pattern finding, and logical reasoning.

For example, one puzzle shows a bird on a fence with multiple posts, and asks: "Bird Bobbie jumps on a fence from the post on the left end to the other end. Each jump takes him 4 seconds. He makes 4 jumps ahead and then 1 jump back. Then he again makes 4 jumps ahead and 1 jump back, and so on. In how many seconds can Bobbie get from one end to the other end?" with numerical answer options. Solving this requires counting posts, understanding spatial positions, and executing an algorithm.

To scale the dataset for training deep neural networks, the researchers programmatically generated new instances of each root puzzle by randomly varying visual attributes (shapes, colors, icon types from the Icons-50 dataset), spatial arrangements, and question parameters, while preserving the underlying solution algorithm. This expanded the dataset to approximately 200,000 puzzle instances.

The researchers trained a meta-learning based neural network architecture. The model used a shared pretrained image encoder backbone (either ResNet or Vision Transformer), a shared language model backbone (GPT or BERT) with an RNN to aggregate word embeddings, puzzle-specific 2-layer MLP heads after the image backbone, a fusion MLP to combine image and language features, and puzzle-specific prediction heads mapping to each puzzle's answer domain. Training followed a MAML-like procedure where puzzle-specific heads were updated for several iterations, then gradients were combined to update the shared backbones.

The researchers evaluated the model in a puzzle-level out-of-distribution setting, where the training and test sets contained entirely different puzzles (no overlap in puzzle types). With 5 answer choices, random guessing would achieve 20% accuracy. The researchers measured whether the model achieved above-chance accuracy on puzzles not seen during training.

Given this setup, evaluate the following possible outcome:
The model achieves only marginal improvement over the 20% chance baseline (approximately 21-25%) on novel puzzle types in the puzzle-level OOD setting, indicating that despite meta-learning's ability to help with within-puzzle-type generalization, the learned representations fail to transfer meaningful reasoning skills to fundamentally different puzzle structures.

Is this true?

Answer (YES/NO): NO